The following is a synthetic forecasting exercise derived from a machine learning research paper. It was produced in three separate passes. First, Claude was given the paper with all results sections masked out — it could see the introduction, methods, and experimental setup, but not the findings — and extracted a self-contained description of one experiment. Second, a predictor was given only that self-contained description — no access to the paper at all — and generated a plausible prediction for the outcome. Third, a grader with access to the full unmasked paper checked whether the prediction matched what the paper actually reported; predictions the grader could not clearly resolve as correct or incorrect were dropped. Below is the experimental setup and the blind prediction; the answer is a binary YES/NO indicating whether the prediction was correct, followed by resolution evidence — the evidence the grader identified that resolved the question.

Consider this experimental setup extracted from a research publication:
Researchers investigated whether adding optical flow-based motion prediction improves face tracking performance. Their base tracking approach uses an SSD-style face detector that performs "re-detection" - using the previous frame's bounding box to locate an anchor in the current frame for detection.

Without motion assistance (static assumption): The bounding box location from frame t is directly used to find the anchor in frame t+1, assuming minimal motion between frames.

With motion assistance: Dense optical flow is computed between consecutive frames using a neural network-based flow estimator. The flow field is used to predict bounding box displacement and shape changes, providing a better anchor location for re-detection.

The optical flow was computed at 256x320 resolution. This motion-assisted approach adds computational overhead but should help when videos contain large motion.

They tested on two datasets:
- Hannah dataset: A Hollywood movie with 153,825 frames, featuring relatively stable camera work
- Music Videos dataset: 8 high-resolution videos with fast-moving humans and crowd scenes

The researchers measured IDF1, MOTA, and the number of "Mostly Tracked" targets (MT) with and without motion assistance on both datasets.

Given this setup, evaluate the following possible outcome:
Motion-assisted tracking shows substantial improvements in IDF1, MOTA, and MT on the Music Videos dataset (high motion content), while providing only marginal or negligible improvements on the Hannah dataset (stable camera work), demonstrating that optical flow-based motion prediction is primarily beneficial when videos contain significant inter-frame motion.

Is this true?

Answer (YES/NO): NO